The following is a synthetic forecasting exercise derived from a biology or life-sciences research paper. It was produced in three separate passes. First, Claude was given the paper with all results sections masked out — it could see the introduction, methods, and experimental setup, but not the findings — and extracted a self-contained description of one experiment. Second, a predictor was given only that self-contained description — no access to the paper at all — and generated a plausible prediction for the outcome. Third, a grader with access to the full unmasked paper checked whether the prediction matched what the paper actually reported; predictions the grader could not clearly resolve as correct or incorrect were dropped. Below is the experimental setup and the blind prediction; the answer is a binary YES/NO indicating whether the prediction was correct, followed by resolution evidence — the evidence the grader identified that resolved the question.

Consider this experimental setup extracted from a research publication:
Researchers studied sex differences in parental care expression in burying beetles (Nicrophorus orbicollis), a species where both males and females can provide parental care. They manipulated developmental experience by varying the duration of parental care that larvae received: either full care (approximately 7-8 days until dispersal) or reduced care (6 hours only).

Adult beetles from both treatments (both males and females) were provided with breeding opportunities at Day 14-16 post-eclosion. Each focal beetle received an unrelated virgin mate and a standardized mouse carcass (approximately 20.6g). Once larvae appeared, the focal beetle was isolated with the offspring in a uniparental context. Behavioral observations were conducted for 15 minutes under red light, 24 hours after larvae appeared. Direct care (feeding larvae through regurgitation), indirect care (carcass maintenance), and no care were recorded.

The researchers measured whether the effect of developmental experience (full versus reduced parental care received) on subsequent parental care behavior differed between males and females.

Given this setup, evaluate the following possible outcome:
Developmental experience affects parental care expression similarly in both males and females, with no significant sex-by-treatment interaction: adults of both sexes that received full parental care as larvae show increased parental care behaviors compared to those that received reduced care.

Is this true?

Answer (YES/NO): NO